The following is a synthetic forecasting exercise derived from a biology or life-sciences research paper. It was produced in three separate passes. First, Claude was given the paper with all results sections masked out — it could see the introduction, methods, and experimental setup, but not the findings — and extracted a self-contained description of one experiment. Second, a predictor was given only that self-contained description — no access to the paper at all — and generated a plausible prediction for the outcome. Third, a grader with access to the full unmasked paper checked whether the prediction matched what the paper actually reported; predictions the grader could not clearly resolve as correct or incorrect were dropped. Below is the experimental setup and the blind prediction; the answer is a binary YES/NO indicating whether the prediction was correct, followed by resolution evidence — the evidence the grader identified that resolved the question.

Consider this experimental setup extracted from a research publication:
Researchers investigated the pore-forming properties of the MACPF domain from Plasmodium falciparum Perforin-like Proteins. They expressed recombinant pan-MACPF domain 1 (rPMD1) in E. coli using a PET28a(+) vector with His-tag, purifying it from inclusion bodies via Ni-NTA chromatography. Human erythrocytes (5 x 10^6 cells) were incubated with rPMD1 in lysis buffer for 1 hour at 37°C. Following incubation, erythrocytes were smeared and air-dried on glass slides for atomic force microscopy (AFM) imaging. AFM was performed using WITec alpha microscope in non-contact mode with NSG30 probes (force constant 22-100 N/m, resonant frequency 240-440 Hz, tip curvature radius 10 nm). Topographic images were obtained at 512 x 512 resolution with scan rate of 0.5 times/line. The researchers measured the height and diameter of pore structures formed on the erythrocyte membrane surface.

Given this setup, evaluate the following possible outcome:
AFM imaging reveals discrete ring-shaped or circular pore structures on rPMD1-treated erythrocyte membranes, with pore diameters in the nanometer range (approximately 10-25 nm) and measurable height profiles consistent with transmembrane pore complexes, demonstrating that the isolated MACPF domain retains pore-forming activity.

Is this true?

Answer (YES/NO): YES